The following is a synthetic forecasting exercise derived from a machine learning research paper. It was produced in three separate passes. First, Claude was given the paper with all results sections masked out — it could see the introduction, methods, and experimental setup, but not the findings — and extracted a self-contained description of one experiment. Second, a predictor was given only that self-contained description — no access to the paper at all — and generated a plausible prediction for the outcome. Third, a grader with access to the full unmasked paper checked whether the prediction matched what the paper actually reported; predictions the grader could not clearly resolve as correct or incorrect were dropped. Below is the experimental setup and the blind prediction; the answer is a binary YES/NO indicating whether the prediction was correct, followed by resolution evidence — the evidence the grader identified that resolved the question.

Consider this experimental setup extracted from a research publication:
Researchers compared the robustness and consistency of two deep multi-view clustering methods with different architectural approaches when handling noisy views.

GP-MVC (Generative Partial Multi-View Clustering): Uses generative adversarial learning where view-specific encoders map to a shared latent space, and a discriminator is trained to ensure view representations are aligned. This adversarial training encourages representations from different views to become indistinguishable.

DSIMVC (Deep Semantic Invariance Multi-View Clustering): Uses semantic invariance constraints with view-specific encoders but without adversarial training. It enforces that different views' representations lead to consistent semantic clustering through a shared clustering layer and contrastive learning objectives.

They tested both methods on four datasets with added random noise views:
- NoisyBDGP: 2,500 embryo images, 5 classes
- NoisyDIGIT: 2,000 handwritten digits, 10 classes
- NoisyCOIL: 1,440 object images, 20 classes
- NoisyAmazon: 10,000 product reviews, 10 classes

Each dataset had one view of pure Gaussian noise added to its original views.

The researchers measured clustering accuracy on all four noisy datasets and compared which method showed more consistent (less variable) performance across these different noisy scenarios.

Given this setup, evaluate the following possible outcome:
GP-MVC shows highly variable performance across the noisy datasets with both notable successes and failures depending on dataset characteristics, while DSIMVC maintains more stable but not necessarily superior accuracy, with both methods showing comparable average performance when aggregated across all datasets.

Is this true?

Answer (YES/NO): NO